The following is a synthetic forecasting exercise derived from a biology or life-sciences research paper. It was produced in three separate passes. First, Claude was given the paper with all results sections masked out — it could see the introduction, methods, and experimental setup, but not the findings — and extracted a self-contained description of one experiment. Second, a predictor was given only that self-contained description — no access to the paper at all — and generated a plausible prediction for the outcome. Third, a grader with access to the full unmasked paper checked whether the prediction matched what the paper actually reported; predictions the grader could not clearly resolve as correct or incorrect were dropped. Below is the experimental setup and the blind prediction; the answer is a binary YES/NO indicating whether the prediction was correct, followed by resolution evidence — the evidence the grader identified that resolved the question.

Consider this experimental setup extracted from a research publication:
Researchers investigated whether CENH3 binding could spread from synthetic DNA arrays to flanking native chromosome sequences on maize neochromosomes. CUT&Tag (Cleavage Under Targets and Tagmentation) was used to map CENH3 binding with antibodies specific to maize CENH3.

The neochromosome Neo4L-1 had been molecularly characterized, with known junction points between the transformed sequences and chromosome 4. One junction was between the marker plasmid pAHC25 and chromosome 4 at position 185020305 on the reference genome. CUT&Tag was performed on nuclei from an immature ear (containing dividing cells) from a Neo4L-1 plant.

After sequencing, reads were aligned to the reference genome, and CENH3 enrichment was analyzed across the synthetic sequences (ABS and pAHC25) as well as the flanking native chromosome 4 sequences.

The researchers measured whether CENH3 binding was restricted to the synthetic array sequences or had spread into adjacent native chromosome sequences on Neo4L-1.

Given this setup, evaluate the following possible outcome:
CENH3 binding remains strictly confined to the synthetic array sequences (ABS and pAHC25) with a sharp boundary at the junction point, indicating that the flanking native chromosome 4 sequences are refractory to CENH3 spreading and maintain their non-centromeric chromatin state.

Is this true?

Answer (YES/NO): NO